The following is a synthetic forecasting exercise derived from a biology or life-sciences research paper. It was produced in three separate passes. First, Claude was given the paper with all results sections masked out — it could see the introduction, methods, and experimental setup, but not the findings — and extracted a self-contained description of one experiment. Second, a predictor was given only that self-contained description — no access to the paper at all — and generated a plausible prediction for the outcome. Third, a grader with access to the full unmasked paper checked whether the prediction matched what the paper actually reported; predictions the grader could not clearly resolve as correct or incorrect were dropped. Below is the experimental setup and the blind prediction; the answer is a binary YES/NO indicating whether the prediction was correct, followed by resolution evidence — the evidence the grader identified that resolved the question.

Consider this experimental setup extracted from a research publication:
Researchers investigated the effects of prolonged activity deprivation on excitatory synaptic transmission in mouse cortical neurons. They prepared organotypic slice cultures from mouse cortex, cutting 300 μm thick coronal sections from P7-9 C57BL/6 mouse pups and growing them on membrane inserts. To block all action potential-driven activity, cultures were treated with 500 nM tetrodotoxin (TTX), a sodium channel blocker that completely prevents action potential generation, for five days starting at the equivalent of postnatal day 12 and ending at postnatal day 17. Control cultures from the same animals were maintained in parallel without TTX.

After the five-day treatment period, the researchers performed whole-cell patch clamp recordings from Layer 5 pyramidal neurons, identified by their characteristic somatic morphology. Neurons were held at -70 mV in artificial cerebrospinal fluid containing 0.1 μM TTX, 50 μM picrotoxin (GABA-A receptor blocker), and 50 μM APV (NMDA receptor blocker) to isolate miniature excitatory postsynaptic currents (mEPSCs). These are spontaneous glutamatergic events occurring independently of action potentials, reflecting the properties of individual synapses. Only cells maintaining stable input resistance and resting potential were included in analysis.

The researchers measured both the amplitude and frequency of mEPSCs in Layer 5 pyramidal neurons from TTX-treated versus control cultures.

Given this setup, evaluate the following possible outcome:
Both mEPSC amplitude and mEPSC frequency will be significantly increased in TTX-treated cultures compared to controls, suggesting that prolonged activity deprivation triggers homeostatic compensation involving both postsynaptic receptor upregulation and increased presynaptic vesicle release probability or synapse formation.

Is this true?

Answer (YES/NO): YES